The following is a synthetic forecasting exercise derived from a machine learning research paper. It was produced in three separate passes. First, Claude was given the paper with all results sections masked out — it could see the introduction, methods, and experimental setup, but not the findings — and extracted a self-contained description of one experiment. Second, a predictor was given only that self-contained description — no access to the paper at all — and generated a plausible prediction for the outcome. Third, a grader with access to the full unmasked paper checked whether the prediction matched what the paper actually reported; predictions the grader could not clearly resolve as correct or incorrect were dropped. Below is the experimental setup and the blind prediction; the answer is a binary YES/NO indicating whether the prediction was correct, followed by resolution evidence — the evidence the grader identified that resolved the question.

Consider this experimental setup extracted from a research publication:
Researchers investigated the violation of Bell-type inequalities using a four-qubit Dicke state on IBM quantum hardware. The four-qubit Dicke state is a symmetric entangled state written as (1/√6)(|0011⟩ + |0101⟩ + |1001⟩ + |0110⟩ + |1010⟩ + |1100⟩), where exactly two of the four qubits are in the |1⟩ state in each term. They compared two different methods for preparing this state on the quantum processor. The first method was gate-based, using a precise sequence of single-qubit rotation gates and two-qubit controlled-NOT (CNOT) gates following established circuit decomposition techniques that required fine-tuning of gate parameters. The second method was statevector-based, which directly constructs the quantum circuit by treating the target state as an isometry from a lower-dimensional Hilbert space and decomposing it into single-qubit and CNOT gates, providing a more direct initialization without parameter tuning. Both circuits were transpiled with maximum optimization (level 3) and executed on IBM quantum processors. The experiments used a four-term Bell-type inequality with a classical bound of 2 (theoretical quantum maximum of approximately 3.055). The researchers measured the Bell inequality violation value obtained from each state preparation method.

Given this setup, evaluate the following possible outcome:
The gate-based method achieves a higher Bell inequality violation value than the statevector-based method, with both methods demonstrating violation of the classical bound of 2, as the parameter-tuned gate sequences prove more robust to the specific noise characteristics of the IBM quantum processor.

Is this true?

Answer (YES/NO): NO